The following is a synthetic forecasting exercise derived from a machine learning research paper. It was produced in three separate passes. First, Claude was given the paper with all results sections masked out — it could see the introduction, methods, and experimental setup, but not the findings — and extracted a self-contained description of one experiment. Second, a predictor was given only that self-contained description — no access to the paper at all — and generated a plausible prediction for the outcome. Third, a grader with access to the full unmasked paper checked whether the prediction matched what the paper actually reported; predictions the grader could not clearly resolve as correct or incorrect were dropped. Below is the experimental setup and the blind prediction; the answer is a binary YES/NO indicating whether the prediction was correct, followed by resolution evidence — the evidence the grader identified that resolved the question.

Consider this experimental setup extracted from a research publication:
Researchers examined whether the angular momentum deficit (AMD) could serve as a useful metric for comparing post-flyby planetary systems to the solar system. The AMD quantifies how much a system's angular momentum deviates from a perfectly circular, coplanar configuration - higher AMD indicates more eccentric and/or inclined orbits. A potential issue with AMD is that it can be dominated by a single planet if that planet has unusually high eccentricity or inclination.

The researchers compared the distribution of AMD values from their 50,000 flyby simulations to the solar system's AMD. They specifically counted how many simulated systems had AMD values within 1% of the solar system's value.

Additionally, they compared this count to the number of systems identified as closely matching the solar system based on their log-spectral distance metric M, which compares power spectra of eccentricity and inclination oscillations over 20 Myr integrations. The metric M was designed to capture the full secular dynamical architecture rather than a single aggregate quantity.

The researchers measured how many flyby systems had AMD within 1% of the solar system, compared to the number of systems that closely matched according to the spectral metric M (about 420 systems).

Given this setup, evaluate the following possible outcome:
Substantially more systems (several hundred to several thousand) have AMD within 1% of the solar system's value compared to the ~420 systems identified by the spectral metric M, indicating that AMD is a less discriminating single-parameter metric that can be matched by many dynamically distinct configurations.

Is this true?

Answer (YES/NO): NO